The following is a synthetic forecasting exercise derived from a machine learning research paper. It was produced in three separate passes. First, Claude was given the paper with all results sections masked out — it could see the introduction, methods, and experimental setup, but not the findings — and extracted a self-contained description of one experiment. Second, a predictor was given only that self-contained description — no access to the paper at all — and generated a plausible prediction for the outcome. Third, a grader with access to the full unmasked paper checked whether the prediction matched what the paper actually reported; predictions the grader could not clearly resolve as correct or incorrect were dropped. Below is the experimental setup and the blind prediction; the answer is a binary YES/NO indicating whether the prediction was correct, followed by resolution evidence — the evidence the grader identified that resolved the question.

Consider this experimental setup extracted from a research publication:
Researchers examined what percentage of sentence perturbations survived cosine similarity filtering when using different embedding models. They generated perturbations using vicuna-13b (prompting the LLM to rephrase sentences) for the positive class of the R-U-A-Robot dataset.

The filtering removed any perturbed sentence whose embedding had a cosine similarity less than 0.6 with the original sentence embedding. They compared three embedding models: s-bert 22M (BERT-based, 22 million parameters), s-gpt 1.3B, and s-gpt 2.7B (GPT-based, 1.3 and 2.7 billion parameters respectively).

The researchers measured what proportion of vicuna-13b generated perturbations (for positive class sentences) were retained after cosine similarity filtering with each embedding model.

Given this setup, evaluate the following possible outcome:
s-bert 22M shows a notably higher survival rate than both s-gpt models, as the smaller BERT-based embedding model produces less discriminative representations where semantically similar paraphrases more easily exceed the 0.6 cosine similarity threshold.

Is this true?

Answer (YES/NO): NO